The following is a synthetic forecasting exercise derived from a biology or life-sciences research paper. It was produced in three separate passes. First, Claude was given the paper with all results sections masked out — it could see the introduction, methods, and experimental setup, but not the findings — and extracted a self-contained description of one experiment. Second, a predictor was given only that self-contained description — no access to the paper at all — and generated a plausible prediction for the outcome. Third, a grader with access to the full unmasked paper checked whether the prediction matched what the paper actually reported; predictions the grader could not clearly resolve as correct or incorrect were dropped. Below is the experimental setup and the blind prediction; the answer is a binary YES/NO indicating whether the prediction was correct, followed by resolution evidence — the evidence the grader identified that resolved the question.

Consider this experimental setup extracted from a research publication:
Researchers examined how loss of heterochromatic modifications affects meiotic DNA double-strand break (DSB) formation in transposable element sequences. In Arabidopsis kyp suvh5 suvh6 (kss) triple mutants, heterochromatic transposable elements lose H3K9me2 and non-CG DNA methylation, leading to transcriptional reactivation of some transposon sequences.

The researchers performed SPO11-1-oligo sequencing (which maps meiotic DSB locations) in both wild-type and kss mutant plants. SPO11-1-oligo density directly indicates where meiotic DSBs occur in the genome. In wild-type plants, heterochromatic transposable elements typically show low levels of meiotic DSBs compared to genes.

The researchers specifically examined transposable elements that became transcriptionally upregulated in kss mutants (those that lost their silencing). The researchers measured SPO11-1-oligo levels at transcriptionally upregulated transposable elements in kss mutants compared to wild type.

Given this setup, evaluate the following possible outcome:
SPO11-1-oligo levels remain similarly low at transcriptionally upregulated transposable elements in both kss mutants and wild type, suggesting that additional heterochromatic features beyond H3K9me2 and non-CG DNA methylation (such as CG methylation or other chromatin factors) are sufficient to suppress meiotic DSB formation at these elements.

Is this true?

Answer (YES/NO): NO